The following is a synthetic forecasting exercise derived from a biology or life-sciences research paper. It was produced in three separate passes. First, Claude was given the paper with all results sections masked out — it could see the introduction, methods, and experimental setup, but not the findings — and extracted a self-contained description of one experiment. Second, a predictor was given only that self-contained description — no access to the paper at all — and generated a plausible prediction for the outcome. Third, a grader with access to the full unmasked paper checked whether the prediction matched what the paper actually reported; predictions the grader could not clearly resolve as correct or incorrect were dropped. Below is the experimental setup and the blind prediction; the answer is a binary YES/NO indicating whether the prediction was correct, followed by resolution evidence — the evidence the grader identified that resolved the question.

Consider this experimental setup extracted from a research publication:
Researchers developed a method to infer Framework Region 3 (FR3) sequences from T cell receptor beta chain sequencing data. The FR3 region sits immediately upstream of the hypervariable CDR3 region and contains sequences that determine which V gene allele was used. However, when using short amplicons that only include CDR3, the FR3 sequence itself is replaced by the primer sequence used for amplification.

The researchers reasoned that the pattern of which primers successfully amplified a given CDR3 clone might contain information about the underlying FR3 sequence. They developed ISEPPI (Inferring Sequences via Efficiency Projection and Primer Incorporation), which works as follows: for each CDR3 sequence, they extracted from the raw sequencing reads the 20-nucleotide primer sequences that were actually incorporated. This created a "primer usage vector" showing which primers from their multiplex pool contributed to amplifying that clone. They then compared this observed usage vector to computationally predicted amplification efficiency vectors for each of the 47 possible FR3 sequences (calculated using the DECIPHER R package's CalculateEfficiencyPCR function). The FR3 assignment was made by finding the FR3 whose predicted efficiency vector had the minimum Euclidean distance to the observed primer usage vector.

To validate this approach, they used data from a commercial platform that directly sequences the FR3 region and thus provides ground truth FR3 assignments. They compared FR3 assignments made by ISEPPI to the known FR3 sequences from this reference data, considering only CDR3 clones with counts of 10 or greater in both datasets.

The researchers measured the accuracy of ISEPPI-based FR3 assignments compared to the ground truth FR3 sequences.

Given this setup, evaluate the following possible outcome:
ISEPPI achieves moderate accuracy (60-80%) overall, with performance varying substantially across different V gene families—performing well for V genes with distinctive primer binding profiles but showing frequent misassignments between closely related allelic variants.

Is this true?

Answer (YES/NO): NO